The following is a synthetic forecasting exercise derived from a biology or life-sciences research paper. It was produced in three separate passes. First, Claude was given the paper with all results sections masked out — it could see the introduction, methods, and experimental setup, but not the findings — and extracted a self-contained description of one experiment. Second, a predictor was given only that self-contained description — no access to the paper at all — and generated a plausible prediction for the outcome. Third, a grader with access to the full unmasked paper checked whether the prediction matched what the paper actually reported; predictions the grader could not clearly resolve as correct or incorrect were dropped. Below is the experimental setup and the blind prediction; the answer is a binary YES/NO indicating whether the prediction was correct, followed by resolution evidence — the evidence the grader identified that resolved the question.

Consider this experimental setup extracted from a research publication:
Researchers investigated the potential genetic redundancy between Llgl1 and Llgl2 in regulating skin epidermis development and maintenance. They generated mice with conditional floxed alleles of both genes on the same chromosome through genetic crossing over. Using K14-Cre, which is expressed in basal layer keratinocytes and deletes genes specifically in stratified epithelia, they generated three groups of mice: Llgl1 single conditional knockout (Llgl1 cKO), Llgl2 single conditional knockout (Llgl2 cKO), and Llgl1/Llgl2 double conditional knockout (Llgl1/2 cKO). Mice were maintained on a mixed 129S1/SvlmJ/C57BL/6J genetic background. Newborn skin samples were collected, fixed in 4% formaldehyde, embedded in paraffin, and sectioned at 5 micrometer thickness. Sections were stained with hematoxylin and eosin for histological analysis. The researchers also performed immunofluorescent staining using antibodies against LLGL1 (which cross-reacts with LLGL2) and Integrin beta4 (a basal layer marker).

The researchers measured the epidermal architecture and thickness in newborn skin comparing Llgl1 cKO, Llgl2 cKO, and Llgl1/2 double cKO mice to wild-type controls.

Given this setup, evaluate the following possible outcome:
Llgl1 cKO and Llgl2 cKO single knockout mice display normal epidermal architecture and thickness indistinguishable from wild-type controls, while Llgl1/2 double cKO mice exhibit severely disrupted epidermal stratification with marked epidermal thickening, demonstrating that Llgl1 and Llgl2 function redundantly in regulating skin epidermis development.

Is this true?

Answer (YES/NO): NO